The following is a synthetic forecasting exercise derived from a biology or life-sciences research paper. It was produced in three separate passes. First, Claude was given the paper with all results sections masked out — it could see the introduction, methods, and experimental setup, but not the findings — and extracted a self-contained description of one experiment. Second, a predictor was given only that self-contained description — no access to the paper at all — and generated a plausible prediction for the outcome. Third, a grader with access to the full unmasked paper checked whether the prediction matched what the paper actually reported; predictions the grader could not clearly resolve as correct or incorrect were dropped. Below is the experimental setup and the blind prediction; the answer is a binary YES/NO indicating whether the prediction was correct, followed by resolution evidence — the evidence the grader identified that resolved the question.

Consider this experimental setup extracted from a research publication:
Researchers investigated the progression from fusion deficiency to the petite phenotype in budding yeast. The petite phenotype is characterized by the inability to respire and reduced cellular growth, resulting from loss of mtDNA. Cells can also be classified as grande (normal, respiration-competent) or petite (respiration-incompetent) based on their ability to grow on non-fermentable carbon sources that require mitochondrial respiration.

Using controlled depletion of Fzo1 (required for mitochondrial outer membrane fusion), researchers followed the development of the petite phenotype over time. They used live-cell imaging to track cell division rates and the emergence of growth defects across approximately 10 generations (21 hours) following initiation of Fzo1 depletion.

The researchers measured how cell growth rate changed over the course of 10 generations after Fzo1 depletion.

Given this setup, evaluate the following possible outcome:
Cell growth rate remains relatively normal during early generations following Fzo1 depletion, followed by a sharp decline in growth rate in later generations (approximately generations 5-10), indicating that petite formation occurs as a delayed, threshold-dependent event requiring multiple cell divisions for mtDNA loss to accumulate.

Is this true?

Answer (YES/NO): NO